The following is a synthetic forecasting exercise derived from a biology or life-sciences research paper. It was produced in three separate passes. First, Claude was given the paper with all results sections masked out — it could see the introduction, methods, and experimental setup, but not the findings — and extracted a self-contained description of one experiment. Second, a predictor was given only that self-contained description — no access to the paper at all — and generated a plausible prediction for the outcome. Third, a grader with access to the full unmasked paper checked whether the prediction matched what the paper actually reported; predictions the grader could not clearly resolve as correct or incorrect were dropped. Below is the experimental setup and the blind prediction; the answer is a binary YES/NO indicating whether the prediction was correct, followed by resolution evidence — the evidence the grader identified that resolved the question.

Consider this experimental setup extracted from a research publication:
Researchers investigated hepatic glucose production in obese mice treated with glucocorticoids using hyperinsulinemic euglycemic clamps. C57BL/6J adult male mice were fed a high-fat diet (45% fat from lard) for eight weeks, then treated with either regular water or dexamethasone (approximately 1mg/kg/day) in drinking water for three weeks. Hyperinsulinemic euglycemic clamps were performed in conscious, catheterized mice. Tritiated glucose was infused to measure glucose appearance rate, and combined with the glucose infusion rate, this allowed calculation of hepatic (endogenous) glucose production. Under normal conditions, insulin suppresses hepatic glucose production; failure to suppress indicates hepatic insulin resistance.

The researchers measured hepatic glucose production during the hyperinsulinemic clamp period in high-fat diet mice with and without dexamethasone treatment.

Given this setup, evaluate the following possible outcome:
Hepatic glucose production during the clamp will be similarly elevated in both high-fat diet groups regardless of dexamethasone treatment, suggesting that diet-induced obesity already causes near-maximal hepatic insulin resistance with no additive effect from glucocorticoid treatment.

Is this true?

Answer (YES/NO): NO